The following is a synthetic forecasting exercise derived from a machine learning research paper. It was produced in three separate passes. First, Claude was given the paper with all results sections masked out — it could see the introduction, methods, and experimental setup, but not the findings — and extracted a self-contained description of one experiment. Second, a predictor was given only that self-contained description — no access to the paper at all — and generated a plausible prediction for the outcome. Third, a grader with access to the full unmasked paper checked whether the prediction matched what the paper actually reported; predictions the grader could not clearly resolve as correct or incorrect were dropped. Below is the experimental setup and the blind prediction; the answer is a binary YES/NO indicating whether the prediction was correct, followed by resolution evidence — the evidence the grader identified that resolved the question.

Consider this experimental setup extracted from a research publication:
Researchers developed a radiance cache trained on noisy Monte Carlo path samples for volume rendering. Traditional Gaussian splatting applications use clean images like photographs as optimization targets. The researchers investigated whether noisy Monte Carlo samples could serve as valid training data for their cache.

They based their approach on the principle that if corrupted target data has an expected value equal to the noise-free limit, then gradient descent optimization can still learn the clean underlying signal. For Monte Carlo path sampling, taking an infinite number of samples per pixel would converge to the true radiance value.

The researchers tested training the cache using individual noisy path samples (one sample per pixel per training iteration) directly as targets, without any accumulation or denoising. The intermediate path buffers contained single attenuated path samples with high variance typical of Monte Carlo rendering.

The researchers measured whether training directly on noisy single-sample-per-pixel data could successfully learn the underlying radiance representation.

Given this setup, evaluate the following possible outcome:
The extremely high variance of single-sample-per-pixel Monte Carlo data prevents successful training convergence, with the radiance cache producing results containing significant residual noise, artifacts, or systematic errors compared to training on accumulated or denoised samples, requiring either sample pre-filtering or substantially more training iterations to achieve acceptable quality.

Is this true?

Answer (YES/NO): NO